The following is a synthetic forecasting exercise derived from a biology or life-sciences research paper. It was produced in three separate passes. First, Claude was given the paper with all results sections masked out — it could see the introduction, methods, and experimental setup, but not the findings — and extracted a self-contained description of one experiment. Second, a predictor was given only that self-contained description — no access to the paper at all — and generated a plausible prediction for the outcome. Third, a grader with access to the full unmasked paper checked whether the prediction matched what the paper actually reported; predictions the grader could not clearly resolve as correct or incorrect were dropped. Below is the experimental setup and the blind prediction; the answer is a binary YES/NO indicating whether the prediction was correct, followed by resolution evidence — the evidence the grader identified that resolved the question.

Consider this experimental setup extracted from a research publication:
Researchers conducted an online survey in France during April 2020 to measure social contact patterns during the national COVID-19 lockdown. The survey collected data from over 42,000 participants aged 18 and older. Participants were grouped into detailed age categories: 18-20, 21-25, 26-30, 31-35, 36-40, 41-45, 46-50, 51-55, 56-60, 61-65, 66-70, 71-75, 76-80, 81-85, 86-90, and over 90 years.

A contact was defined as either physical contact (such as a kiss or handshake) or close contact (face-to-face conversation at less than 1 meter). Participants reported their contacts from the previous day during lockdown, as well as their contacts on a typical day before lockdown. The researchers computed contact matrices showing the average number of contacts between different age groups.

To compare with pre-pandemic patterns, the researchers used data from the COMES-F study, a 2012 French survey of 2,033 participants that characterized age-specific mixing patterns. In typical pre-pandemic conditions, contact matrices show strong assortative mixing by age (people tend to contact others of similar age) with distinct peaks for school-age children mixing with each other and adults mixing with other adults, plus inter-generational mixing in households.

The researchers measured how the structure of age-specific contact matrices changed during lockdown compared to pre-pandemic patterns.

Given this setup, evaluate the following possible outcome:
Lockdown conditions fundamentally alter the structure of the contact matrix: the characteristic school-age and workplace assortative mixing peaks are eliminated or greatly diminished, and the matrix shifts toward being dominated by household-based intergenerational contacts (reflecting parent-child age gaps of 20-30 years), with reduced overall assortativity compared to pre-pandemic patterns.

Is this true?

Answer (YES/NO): NO